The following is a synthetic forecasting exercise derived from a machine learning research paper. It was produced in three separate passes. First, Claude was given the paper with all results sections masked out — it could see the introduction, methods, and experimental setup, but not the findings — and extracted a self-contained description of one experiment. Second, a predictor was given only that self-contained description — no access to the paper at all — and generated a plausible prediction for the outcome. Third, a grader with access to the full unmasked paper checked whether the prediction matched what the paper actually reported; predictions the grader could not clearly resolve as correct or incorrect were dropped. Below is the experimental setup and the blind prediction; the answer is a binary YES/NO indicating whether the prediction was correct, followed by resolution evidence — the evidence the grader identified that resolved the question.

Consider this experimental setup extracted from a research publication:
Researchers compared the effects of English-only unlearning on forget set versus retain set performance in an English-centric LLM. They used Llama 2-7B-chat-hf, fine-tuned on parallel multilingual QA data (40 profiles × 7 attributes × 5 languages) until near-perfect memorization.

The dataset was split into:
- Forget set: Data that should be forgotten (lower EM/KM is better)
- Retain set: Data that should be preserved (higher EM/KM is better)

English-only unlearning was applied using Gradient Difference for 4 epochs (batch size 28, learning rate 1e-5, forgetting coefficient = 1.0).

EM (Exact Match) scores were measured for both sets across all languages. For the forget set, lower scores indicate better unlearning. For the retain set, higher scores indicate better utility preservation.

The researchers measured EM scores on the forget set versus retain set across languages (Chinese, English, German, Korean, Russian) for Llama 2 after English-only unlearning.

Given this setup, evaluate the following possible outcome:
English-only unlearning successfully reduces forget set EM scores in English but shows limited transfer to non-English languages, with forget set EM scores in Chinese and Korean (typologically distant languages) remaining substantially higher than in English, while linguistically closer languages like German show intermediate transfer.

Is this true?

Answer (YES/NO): YES